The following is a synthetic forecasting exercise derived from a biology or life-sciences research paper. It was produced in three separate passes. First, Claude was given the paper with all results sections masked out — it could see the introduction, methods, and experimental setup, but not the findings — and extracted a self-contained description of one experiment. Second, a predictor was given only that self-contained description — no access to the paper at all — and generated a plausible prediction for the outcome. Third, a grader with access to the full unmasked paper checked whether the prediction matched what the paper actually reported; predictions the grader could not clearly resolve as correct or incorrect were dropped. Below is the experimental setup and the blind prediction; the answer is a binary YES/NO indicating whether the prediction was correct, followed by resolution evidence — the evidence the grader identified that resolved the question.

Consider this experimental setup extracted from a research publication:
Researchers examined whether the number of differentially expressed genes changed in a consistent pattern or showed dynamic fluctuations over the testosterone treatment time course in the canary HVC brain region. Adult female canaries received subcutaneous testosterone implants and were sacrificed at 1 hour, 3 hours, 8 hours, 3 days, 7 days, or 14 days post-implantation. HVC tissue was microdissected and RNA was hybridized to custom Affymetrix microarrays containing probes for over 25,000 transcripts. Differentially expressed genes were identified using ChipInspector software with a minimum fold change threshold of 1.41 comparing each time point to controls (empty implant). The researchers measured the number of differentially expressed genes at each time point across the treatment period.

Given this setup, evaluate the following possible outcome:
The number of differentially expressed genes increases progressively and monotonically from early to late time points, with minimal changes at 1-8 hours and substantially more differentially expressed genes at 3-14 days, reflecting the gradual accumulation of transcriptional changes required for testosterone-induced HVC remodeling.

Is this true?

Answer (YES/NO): NO